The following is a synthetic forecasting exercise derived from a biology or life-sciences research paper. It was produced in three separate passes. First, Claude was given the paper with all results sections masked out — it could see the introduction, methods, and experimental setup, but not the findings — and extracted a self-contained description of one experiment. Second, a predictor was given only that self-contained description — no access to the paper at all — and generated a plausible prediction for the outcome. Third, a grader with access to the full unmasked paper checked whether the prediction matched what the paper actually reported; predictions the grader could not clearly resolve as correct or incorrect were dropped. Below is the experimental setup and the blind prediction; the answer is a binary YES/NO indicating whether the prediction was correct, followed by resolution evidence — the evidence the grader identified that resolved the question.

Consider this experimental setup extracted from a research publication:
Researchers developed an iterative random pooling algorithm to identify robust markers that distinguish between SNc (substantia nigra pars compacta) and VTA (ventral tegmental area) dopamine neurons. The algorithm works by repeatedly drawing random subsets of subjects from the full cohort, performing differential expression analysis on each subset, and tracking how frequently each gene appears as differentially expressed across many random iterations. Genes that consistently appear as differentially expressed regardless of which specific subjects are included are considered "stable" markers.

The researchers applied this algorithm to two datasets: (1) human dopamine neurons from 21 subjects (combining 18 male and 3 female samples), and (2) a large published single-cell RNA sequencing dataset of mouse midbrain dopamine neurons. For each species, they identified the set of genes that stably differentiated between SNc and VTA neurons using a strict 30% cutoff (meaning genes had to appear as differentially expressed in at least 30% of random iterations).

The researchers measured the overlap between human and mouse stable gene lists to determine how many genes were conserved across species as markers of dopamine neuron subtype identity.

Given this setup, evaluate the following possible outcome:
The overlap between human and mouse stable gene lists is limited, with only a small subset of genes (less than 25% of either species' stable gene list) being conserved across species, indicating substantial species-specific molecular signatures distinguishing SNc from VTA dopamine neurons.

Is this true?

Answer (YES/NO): YES